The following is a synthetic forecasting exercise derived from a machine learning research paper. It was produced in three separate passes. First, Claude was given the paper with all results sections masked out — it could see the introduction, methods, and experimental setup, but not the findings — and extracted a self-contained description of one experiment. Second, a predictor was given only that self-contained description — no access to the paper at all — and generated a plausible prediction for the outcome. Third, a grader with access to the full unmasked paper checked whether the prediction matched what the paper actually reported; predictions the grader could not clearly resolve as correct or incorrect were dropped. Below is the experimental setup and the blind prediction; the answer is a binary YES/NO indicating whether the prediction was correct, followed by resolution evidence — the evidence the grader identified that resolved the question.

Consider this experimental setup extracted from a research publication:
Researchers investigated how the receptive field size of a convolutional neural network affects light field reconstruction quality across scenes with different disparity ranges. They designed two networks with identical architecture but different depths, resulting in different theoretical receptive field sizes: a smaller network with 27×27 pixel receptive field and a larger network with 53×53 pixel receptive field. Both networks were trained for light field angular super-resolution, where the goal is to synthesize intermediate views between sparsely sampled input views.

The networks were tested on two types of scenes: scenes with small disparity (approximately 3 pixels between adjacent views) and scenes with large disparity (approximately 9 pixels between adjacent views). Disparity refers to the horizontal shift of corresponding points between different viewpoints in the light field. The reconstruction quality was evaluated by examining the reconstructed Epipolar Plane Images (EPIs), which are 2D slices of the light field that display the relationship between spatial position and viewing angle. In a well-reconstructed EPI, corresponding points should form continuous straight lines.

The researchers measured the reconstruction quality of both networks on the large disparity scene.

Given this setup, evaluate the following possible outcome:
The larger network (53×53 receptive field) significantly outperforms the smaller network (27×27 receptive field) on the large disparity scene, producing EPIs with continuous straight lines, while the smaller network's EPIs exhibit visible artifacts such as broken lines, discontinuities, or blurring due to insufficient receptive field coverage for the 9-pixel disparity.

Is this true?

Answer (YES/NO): YES